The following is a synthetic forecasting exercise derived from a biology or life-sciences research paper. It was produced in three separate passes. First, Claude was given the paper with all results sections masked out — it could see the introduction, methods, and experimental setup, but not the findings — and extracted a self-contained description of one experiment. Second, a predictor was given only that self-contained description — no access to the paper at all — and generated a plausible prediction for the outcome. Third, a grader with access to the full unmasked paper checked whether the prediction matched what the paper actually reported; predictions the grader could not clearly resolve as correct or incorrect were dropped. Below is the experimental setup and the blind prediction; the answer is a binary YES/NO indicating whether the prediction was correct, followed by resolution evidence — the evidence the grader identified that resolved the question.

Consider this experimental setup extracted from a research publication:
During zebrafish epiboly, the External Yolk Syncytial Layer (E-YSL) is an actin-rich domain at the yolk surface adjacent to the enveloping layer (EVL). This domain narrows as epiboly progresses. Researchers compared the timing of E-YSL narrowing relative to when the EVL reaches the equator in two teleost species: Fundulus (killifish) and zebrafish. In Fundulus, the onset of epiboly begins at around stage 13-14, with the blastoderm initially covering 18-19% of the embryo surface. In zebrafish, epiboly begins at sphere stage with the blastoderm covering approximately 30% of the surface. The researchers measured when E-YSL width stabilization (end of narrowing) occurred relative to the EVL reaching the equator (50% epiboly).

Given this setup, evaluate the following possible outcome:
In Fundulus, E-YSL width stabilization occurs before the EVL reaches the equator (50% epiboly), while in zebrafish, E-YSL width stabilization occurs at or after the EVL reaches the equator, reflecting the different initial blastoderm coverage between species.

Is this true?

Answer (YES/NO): YES